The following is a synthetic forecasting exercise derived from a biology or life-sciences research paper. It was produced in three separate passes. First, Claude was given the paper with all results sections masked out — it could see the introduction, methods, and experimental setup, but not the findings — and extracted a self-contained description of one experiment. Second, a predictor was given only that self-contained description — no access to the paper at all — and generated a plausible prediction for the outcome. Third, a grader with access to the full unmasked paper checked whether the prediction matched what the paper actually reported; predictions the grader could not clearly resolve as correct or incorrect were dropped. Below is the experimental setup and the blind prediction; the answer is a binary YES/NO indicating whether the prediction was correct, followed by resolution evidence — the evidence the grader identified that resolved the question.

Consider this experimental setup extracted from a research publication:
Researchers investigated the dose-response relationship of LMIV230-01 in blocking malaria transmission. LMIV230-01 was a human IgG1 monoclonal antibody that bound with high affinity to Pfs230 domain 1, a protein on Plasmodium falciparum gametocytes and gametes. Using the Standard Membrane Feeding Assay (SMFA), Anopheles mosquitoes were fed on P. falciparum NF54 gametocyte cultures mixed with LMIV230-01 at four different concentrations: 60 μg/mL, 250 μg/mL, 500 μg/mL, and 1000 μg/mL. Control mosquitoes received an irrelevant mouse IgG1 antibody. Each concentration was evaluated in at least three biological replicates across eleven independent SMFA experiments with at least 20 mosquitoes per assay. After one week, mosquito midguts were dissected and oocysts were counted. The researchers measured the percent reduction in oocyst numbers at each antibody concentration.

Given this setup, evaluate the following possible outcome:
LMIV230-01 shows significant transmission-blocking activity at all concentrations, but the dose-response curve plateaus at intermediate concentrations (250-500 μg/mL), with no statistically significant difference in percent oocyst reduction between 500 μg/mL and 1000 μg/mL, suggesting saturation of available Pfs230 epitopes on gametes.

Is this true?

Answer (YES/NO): NO